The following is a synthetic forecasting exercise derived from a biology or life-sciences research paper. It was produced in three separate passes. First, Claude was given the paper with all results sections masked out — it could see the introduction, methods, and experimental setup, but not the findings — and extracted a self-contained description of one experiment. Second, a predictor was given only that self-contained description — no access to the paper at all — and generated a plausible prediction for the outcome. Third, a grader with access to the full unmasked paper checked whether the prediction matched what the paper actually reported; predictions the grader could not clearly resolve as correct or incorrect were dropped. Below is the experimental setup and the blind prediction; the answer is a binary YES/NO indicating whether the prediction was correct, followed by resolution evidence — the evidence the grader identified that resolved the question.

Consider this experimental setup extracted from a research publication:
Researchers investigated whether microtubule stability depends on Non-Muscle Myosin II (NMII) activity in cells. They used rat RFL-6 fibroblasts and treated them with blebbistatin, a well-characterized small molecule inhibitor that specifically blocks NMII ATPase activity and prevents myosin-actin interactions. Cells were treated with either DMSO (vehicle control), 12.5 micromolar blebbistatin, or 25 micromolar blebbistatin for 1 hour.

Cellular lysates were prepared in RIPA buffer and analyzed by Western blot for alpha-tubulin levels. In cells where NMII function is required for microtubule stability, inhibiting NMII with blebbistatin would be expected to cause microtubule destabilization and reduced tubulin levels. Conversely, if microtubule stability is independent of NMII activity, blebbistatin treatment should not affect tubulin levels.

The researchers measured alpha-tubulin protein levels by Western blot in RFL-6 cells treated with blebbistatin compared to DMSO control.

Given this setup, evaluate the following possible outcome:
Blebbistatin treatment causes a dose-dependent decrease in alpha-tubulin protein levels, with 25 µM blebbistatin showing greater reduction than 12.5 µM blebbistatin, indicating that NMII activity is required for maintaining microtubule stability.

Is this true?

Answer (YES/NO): NO